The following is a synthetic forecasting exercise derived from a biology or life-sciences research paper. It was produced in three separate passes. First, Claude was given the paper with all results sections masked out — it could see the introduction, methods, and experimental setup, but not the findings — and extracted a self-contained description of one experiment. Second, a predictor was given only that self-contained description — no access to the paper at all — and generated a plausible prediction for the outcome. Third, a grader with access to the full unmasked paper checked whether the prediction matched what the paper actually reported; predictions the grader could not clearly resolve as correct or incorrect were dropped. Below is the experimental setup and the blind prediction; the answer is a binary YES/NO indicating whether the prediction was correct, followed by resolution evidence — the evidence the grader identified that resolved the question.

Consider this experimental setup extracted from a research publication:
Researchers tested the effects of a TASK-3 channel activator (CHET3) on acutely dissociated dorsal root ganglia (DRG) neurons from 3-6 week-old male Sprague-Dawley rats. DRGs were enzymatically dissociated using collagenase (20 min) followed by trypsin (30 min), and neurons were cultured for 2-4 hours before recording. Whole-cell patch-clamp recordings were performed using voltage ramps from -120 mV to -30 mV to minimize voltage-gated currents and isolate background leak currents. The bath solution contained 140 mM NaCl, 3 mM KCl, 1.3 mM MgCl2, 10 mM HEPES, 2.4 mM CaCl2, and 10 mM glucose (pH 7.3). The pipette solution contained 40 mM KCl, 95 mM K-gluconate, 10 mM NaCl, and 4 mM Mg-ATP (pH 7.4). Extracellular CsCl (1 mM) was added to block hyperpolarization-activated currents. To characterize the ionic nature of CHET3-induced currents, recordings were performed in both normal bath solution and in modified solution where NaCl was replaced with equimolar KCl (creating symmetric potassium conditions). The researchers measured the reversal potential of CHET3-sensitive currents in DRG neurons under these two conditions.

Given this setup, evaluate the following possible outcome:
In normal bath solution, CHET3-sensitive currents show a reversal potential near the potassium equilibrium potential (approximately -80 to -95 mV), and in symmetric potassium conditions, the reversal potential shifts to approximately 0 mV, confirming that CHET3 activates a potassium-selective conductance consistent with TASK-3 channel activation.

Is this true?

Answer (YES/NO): NO